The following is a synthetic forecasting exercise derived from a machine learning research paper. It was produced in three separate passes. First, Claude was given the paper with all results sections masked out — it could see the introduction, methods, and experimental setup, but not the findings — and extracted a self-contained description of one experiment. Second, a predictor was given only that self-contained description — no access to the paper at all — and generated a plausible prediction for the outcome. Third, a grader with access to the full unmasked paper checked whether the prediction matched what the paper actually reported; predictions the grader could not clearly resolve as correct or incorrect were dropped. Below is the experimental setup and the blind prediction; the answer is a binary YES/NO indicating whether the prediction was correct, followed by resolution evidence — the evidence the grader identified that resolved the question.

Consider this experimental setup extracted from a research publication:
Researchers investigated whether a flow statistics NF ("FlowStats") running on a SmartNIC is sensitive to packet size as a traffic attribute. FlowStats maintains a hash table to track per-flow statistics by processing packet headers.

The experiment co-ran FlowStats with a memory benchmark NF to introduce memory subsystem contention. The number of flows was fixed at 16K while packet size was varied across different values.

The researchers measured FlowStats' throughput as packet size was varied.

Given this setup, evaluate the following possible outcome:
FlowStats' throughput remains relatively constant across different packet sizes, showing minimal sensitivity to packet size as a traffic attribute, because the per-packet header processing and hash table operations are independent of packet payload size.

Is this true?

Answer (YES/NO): YES